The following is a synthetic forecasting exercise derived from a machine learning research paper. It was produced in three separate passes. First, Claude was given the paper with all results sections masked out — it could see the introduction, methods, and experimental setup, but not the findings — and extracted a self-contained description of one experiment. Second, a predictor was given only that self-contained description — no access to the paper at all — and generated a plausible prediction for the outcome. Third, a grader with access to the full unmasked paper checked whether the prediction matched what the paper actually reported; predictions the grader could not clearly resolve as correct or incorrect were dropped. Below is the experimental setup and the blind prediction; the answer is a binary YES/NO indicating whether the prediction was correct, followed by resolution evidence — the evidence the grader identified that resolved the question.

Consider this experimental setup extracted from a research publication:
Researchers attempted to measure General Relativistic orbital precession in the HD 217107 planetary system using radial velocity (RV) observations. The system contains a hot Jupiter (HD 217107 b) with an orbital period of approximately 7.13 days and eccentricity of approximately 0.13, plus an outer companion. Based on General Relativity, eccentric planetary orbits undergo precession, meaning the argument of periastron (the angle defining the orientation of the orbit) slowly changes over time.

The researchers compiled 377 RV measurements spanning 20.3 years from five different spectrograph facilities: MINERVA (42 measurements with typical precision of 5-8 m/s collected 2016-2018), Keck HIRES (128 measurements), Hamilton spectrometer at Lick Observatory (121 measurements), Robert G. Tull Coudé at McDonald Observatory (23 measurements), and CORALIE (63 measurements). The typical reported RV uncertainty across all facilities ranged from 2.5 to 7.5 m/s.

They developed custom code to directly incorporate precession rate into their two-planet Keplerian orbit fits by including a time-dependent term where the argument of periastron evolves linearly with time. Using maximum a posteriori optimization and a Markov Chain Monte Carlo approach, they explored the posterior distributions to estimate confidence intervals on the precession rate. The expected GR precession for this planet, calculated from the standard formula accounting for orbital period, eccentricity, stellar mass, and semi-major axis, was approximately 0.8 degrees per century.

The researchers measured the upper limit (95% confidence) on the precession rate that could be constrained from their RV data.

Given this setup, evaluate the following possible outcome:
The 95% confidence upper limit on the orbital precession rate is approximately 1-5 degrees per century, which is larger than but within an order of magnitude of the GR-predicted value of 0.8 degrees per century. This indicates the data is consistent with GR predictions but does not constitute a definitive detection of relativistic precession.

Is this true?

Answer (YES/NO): NO